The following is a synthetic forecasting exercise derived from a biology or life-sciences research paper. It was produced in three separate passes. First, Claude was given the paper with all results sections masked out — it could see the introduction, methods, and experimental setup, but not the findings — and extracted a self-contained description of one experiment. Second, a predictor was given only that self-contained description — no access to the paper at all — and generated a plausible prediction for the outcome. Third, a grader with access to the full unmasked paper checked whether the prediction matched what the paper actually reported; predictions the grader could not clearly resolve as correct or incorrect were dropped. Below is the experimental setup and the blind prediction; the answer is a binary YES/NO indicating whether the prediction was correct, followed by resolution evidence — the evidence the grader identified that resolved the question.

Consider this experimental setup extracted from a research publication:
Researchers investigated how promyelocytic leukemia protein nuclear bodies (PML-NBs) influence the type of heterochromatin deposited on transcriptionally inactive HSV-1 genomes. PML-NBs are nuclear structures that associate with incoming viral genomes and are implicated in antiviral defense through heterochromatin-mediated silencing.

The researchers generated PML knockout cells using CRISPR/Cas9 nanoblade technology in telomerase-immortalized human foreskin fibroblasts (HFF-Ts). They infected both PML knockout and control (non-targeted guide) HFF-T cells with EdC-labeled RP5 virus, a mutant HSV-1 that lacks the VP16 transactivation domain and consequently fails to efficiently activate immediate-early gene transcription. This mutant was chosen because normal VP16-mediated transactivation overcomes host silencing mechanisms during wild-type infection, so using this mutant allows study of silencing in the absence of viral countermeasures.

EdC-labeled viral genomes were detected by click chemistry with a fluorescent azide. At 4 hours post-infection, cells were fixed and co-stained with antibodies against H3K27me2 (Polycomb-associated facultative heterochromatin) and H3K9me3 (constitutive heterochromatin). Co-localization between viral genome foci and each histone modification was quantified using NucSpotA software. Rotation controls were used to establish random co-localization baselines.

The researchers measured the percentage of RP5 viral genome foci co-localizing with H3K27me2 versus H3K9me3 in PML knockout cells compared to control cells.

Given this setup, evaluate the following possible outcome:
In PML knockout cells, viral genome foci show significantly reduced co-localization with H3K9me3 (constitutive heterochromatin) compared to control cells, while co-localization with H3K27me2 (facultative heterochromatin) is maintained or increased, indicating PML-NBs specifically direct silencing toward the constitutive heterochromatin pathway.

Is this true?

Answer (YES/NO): YES